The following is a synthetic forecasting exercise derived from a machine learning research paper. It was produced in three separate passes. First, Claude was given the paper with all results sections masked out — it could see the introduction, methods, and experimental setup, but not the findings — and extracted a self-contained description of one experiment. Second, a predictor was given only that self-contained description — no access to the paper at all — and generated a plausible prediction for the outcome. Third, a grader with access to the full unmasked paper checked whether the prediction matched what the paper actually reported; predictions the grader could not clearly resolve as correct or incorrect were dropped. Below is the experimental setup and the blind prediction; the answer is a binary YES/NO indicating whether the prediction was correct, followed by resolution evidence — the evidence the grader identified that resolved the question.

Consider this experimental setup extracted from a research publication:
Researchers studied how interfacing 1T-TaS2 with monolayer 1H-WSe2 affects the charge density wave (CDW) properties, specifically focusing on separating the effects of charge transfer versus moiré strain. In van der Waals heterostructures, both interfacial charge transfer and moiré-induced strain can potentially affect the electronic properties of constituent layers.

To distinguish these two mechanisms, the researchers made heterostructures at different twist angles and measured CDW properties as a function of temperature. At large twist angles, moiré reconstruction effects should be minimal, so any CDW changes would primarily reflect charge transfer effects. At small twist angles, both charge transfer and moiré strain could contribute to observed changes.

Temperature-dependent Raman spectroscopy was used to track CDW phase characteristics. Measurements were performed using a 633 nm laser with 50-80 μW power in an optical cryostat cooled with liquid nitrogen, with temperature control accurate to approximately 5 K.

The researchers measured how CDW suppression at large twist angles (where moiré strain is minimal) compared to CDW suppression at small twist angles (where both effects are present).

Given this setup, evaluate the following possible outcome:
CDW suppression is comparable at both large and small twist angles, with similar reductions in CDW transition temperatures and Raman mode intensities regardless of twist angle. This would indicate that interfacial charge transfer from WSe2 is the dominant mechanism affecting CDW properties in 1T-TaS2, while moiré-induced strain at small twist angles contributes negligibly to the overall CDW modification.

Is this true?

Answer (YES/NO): NO